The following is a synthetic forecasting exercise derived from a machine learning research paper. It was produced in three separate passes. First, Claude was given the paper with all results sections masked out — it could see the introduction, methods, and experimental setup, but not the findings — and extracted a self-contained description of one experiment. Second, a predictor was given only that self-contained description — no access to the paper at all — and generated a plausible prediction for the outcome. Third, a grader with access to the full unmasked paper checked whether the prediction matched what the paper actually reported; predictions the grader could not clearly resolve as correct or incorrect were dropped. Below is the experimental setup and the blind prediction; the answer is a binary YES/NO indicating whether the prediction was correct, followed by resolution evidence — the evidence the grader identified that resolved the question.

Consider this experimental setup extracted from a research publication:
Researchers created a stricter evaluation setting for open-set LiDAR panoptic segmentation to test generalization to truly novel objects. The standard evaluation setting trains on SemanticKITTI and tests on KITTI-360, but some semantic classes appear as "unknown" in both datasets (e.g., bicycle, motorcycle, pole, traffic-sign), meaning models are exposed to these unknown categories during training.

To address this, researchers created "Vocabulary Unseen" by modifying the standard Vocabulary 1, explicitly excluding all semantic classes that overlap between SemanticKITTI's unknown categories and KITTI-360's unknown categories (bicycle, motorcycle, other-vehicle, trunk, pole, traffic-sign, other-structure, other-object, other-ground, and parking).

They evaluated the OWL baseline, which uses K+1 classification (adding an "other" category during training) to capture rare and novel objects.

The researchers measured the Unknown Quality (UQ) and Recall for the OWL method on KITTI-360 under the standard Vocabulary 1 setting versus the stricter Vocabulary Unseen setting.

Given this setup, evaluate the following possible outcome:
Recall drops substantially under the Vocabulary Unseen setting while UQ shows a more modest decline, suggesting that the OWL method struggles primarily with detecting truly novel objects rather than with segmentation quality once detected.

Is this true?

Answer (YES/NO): NO